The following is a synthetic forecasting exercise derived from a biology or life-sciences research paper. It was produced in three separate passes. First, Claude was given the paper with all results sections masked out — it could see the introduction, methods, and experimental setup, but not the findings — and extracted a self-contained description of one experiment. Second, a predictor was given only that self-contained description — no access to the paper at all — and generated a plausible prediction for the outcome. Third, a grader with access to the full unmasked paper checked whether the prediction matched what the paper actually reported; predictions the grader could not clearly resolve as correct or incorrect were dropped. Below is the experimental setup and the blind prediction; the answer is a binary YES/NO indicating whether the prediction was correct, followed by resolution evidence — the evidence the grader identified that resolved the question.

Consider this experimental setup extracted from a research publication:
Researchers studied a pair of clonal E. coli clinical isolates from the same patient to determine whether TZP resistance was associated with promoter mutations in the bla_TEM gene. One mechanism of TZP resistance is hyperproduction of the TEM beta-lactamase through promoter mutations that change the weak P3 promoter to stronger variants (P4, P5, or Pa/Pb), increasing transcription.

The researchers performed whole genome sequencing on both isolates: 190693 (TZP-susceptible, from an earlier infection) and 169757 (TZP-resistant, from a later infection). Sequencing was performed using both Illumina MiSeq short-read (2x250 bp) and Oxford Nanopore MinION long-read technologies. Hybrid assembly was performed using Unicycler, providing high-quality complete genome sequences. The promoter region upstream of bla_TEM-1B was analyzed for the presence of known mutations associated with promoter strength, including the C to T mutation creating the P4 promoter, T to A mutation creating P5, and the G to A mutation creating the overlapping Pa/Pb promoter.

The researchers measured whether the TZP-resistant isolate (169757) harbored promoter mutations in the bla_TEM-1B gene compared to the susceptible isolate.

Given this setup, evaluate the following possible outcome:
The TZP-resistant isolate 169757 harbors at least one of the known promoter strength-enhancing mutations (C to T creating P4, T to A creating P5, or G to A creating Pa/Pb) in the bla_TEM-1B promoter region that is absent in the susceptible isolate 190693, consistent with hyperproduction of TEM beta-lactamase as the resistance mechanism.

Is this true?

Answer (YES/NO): NO